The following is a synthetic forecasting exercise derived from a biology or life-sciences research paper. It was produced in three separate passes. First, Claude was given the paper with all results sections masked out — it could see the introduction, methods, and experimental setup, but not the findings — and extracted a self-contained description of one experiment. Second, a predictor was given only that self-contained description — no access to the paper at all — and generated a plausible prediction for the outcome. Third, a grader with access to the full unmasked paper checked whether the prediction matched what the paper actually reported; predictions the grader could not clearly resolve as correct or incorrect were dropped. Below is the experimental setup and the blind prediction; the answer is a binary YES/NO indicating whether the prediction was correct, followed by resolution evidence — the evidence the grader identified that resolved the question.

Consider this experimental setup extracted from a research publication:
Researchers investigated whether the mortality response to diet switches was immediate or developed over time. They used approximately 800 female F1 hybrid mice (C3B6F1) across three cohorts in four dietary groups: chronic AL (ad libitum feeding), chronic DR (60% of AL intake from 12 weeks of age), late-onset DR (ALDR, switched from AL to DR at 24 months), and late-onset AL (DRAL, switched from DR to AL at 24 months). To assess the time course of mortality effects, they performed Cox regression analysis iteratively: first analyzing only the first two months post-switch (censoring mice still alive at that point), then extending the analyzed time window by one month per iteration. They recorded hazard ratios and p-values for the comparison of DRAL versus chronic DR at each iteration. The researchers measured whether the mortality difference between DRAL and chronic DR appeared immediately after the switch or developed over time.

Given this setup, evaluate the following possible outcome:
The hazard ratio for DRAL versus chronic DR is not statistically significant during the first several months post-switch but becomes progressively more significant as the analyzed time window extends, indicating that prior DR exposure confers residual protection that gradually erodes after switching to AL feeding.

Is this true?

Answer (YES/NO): NO